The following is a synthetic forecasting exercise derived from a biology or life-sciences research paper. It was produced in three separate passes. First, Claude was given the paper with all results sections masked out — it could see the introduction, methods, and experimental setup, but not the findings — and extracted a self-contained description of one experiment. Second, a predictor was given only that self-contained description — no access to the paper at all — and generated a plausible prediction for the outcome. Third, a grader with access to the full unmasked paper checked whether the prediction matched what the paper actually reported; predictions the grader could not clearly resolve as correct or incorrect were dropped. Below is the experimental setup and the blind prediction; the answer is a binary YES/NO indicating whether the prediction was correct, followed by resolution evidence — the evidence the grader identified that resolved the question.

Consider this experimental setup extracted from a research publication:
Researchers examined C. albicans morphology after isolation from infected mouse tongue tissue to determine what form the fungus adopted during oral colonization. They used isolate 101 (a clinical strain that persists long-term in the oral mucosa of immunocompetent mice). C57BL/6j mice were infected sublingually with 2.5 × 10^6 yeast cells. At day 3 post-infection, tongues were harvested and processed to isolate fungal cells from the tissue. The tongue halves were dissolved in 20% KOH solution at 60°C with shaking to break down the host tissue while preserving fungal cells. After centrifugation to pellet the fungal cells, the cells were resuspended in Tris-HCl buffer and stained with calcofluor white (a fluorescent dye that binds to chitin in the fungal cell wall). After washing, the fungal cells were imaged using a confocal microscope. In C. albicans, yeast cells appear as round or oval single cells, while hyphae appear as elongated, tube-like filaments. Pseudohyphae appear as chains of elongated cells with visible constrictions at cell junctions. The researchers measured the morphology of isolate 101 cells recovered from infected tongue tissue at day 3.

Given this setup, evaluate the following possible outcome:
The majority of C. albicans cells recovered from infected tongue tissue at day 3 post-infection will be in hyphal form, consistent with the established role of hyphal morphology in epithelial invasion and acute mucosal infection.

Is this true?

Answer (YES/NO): YES